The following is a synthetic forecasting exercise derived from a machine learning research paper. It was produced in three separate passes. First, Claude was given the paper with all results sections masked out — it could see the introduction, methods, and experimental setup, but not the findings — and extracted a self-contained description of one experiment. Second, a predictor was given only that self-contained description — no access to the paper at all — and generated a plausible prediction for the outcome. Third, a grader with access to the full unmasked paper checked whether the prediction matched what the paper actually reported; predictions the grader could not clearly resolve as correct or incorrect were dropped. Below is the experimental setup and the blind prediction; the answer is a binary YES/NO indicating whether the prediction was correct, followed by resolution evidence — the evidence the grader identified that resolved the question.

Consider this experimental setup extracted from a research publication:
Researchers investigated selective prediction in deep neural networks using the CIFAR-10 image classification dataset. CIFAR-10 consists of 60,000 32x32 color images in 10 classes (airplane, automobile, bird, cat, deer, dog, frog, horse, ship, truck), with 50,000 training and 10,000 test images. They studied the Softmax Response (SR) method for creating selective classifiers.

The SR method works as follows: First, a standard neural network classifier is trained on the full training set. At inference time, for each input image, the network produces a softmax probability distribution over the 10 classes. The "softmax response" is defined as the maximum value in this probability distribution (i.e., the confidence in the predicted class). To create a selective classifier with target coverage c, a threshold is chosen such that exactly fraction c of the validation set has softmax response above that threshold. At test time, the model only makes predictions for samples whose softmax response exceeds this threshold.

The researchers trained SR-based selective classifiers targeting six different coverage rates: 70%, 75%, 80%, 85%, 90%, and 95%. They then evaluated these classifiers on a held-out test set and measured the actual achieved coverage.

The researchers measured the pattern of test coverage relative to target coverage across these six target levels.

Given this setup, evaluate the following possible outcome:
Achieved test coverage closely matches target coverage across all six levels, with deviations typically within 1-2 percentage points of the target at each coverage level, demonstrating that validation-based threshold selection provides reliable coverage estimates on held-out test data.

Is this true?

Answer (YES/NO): NO